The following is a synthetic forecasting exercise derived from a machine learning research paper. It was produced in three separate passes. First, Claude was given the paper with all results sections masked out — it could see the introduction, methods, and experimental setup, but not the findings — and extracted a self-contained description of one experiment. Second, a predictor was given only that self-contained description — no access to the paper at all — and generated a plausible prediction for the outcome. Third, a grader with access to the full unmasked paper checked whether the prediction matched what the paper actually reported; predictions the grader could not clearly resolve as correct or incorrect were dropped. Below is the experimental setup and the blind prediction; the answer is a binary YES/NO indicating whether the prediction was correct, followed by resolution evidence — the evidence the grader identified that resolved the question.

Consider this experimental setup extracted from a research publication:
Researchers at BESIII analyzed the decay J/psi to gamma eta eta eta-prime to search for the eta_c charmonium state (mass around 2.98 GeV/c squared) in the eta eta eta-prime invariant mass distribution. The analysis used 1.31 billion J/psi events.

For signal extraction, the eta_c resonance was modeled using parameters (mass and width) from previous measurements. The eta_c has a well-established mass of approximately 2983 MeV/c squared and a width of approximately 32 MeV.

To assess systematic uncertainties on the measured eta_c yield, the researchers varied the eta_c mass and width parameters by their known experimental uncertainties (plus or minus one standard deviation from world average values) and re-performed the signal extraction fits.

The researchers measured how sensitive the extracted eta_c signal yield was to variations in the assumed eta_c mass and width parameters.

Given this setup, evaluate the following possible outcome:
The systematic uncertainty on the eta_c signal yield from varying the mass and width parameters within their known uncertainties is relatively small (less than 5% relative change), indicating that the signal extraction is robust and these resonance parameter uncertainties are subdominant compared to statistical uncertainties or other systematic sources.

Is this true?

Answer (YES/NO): YES